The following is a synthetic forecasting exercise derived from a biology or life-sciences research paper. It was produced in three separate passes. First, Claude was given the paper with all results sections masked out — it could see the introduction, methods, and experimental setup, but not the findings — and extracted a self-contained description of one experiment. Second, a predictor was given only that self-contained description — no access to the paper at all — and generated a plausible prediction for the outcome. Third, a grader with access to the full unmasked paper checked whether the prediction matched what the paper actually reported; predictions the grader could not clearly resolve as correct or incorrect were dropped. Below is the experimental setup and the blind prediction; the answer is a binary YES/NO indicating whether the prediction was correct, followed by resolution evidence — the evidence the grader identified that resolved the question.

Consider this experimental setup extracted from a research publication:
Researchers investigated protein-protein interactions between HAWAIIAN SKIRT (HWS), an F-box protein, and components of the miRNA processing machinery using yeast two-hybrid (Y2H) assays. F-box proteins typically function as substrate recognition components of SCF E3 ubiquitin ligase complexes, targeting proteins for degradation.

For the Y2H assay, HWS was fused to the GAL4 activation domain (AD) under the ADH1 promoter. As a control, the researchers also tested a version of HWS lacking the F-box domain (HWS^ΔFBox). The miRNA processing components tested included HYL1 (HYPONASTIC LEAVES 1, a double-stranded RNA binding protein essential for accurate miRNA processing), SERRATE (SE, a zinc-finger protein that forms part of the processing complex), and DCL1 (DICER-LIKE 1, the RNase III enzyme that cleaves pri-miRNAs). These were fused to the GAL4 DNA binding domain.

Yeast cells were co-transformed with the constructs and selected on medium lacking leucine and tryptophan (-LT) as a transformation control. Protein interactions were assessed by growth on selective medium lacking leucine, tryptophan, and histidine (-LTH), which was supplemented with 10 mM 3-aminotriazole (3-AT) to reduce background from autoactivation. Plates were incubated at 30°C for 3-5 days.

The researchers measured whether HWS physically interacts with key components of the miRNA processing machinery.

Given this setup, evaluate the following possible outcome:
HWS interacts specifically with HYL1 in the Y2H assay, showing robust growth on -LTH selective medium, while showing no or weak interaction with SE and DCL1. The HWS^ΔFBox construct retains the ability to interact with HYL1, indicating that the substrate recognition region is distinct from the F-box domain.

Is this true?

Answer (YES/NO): NO